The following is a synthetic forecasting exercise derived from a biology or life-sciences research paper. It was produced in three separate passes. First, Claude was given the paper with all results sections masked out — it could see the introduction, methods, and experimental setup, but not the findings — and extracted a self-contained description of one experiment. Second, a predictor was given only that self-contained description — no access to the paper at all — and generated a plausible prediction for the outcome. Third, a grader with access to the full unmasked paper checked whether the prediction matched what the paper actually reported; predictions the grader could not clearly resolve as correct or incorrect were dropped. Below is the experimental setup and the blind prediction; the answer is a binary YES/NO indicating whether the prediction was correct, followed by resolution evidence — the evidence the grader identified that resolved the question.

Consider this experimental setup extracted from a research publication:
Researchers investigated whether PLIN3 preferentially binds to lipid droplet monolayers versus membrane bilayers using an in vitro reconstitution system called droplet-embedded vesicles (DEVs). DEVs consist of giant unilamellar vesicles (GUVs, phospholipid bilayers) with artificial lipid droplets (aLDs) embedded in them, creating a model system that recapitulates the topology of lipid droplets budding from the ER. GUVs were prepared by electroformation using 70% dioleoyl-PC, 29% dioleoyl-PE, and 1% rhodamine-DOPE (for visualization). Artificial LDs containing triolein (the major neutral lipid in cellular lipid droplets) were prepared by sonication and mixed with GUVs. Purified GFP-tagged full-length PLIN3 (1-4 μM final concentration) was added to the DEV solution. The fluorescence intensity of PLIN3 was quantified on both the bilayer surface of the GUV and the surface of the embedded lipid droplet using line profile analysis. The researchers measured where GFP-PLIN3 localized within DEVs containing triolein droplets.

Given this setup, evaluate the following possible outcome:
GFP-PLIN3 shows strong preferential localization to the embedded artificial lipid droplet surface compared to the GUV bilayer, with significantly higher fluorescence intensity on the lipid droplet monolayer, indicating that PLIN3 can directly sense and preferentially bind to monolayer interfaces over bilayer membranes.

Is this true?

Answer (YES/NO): YES